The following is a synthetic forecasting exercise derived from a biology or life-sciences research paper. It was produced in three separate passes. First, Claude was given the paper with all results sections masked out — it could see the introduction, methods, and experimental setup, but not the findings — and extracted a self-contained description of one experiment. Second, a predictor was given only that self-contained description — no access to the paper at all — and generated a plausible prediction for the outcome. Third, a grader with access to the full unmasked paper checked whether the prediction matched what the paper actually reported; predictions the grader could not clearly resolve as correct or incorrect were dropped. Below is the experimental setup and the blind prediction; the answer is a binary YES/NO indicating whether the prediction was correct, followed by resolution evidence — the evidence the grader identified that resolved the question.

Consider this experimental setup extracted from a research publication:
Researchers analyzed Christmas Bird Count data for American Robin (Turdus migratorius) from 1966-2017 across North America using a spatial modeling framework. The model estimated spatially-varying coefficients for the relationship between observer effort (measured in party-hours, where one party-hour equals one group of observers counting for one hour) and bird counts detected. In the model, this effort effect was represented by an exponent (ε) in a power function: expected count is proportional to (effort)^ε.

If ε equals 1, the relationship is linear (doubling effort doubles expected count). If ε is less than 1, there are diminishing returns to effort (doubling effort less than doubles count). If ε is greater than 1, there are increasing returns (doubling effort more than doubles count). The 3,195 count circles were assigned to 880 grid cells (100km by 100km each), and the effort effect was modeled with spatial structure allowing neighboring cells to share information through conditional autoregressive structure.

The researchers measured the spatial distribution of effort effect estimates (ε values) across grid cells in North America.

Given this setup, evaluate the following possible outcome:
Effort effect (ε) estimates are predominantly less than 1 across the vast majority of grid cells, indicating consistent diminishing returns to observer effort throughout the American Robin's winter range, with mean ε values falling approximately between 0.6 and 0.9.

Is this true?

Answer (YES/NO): NO